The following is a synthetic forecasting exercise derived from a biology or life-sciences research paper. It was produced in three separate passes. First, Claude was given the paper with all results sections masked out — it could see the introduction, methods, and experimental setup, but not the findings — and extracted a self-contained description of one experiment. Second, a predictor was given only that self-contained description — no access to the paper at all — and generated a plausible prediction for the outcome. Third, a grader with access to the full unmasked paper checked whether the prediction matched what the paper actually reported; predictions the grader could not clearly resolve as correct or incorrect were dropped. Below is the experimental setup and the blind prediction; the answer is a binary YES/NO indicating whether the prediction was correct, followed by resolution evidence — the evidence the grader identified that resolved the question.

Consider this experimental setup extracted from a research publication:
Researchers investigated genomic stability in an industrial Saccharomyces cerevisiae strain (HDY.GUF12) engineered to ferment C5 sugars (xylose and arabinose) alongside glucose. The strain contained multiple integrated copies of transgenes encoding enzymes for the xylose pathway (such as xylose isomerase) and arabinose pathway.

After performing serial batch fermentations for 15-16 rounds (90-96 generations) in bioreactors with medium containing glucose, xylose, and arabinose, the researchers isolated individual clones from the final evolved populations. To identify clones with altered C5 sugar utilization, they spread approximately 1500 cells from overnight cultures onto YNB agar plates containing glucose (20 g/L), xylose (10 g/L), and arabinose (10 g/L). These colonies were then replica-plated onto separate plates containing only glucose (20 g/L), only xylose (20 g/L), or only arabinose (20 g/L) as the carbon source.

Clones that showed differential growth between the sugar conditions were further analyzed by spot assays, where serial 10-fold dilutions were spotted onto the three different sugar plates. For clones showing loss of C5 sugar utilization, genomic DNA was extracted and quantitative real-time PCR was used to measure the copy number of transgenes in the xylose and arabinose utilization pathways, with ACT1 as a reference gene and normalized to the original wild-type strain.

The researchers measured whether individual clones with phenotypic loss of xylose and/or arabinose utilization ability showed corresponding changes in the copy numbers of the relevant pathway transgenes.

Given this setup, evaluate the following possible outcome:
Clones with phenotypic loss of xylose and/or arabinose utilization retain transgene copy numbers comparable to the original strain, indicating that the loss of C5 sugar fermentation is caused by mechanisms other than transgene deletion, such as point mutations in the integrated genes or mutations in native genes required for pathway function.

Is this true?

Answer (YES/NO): NO